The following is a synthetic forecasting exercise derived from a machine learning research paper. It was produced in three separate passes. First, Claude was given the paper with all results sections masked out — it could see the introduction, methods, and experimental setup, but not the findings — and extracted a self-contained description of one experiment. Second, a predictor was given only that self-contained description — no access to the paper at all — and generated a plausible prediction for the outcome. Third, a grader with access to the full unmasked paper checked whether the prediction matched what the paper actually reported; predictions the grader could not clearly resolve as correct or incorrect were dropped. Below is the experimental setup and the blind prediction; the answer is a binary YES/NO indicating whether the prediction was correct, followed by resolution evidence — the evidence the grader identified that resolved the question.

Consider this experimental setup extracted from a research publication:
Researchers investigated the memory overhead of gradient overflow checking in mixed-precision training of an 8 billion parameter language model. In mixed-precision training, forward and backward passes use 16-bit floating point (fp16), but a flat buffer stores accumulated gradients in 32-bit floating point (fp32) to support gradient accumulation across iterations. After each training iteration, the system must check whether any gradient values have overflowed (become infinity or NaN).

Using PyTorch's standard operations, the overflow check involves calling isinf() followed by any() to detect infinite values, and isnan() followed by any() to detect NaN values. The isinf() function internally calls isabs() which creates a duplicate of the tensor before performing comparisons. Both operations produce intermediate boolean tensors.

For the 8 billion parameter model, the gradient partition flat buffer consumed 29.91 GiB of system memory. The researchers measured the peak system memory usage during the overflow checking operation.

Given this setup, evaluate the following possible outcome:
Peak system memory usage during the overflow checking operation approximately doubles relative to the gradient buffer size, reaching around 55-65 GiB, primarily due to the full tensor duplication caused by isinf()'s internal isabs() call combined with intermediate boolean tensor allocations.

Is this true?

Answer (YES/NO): NO